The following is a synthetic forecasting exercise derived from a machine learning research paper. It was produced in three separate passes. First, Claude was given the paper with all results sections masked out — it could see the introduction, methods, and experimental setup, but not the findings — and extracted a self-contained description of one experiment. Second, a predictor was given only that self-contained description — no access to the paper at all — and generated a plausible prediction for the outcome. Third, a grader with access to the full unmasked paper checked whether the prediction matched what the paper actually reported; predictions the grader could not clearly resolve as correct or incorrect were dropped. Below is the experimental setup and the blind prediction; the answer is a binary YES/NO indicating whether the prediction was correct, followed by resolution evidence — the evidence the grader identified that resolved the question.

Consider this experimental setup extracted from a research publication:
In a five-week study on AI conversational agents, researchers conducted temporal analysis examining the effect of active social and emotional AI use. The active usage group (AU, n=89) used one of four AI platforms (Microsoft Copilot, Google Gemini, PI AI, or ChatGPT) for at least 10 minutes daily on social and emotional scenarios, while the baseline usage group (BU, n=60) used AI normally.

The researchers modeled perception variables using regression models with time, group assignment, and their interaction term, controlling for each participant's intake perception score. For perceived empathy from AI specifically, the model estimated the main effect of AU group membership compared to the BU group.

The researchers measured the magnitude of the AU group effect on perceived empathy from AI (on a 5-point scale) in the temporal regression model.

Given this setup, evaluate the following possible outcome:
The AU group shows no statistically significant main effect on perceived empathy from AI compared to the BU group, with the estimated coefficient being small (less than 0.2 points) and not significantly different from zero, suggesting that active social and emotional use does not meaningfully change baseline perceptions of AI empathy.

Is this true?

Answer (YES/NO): NO